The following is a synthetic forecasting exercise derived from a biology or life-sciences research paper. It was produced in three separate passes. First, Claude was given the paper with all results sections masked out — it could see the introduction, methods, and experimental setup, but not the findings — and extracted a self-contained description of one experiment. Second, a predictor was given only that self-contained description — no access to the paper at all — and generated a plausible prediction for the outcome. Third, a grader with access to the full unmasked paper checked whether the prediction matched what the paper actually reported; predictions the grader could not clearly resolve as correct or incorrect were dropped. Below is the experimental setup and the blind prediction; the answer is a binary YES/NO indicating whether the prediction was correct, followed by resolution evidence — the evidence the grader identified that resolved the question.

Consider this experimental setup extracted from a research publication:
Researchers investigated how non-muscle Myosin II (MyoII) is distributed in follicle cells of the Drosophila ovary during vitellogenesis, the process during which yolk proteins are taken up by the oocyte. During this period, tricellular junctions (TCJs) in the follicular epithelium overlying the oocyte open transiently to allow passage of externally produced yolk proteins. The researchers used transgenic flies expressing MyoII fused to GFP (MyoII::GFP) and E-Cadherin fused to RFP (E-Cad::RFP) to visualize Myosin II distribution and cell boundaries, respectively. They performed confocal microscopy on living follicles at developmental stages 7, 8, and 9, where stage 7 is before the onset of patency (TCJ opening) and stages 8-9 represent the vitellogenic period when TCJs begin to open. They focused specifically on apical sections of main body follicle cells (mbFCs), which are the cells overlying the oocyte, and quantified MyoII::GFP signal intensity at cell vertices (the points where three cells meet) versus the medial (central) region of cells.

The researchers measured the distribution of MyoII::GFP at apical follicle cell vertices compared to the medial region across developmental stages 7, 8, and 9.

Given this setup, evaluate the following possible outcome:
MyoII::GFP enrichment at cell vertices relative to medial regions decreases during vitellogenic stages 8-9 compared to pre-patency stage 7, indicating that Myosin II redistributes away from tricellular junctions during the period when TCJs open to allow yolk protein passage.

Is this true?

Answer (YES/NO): NO